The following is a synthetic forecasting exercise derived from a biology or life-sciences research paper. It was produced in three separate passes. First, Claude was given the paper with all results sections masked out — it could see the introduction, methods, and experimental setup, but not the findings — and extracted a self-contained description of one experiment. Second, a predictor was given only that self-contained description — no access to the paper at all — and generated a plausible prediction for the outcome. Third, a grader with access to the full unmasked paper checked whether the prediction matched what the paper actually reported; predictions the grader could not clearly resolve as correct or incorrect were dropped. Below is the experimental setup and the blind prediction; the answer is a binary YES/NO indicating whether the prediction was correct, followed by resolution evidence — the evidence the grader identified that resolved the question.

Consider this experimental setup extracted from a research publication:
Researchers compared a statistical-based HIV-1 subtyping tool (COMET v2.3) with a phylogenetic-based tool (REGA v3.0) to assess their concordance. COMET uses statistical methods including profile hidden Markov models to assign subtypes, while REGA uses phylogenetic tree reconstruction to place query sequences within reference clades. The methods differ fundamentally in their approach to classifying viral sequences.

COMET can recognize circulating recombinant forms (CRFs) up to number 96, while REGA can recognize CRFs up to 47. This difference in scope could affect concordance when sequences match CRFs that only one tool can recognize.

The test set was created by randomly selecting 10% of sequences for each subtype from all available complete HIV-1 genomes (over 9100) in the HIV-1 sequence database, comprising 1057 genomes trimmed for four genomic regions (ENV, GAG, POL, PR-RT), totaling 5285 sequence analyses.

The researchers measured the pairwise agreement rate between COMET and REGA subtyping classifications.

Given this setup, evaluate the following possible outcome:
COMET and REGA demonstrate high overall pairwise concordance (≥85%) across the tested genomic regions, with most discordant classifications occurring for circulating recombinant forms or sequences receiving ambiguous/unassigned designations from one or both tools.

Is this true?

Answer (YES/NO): NO